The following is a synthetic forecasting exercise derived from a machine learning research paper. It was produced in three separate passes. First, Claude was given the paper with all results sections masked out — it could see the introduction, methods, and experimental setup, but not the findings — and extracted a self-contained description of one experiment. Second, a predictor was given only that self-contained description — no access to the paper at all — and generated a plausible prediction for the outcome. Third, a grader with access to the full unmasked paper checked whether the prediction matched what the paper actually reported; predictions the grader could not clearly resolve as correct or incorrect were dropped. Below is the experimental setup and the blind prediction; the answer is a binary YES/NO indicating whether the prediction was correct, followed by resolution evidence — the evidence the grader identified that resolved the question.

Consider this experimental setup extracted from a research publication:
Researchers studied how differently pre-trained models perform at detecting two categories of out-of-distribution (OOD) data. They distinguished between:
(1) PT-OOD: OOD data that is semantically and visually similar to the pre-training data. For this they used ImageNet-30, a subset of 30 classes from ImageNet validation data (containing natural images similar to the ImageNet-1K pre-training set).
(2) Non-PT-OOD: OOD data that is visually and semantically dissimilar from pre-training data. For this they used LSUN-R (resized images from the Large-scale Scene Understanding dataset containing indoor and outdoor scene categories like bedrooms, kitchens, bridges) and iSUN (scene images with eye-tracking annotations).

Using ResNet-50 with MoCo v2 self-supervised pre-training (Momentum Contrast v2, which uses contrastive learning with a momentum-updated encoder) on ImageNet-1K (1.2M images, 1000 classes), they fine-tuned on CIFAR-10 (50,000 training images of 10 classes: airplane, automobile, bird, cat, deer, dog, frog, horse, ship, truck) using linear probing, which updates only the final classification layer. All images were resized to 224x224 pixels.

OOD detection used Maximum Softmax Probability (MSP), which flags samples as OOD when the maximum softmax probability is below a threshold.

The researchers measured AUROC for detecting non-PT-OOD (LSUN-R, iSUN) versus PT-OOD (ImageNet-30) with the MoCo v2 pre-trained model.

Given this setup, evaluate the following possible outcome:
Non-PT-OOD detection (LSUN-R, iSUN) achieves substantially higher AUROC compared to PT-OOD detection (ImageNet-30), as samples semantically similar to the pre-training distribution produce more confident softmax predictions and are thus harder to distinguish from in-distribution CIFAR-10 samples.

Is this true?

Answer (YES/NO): YES